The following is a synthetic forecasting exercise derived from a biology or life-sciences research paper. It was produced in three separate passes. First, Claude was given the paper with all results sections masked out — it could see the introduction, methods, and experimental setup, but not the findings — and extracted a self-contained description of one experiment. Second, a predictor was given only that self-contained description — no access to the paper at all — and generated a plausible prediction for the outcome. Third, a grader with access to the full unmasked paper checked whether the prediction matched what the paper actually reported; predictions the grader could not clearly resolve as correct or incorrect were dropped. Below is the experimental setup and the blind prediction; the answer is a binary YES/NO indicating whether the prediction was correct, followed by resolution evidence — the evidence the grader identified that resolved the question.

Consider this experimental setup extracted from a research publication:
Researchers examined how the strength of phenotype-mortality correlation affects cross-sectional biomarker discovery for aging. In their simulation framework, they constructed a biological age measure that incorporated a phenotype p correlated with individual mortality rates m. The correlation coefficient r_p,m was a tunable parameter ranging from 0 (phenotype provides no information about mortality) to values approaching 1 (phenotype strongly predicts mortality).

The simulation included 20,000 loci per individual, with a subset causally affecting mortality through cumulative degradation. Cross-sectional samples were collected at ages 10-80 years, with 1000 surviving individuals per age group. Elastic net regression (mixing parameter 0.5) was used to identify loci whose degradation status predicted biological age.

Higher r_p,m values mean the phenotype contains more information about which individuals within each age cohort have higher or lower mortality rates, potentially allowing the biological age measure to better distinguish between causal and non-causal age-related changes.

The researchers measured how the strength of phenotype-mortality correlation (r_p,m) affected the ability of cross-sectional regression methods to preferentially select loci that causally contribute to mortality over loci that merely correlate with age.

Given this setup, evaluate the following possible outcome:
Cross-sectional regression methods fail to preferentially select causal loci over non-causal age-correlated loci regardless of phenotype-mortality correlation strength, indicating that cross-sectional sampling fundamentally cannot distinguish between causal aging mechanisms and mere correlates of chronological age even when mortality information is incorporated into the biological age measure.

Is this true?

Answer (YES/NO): NO